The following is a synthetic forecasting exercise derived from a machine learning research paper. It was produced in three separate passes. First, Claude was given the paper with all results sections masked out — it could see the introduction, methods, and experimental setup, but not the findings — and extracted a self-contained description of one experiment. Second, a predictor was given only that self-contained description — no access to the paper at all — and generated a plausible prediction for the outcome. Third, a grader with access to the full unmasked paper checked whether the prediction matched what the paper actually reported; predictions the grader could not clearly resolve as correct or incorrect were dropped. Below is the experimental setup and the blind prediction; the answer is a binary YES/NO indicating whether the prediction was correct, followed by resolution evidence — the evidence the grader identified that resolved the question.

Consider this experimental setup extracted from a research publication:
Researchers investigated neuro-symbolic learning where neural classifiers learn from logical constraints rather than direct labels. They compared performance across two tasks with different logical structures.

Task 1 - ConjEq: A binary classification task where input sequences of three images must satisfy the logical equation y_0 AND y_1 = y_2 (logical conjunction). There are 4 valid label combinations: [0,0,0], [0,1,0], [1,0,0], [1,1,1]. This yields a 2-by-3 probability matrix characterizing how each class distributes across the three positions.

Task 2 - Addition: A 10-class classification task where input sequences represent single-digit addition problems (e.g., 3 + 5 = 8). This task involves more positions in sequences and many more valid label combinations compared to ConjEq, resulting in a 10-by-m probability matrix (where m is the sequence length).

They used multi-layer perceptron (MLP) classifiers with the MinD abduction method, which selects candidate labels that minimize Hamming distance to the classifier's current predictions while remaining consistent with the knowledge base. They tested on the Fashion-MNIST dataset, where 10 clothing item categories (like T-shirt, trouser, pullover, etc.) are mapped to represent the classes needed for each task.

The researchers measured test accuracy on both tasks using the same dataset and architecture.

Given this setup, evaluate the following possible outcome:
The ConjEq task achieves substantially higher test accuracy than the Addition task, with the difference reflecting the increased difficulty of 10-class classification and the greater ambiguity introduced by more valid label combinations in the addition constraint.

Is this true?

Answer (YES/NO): YES